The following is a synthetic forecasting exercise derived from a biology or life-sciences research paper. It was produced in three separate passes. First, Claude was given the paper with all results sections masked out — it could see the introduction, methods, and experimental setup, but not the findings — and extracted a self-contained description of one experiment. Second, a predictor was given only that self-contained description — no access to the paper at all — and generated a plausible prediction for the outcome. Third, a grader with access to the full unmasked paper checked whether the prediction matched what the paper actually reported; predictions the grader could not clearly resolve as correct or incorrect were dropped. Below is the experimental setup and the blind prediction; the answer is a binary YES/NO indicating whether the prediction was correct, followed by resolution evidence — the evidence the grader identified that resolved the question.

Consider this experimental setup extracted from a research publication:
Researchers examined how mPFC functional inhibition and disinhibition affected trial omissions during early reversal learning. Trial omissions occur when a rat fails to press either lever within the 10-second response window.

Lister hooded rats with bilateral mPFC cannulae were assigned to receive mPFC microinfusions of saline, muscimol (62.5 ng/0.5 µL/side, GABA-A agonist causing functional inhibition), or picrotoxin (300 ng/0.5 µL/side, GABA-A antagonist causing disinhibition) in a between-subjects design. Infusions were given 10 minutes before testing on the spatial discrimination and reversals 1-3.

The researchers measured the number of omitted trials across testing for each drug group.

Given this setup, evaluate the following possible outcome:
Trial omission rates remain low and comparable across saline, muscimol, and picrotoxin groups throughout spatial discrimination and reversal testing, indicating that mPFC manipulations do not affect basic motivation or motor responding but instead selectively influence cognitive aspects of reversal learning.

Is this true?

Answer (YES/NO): NO